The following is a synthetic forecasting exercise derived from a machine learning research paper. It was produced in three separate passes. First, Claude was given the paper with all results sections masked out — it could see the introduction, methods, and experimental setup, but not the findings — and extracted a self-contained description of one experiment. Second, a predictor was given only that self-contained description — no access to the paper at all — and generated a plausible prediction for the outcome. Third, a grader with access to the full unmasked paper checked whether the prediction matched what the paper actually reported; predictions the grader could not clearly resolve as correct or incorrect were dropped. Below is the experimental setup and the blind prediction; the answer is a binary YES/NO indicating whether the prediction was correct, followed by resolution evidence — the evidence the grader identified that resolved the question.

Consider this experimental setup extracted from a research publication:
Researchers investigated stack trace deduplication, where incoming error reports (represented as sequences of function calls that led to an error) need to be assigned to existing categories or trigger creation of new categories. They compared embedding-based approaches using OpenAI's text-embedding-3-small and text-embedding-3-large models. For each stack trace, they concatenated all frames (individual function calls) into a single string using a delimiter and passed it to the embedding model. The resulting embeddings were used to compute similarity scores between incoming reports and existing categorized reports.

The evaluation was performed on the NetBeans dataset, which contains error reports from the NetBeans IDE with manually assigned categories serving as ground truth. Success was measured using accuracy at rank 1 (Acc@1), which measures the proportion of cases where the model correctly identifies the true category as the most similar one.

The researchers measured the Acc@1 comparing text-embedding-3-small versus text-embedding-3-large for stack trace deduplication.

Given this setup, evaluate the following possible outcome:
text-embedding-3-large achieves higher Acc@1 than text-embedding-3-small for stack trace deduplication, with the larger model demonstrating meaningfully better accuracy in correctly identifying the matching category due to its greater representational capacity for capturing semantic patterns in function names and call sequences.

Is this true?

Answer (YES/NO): NO